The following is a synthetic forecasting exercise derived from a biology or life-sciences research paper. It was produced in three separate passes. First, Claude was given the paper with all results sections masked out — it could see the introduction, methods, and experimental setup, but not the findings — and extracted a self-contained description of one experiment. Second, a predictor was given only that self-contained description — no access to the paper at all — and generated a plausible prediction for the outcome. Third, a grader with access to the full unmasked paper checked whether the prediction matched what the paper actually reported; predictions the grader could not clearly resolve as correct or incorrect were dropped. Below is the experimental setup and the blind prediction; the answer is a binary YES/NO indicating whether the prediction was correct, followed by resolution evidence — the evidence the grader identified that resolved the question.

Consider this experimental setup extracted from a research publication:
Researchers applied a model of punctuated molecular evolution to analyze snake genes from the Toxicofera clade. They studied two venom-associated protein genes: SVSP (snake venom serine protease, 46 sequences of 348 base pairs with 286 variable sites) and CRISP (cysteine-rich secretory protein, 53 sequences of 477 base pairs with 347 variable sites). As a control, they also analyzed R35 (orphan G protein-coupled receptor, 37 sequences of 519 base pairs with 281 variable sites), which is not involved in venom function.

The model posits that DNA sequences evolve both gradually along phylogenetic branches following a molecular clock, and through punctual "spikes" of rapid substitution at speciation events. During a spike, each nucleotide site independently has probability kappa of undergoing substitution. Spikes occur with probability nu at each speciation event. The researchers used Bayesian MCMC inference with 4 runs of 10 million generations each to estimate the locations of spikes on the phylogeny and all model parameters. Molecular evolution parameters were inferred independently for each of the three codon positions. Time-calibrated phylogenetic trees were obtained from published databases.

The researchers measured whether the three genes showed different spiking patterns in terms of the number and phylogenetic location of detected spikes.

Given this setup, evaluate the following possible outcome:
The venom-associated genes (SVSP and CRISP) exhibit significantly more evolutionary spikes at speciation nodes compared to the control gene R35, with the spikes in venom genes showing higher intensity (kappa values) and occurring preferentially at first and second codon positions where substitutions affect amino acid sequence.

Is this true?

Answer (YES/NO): NO